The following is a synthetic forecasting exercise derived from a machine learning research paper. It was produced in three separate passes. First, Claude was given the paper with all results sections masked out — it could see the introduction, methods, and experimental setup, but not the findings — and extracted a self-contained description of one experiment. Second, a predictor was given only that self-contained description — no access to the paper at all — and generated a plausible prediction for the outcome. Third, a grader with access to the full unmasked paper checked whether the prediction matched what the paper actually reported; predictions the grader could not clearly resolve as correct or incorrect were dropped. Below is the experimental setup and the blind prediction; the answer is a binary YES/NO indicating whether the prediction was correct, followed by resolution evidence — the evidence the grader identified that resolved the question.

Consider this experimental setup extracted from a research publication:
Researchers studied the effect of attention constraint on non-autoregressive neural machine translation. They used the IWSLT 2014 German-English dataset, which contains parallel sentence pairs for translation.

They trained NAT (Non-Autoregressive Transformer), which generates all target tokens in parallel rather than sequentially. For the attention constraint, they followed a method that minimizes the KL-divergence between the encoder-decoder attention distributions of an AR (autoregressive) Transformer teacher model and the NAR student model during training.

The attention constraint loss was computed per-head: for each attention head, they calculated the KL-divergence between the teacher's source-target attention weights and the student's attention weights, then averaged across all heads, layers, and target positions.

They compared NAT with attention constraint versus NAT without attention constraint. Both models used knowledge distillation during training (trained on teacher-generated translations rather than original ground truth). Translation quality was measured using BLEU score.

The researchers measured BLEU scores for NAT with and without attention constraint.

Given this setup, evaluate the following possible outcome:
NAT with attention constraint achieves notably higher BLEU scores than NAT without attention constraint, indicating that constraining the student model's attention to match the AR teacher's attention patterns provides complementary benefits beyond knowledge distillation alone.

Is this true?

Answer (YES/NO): YES